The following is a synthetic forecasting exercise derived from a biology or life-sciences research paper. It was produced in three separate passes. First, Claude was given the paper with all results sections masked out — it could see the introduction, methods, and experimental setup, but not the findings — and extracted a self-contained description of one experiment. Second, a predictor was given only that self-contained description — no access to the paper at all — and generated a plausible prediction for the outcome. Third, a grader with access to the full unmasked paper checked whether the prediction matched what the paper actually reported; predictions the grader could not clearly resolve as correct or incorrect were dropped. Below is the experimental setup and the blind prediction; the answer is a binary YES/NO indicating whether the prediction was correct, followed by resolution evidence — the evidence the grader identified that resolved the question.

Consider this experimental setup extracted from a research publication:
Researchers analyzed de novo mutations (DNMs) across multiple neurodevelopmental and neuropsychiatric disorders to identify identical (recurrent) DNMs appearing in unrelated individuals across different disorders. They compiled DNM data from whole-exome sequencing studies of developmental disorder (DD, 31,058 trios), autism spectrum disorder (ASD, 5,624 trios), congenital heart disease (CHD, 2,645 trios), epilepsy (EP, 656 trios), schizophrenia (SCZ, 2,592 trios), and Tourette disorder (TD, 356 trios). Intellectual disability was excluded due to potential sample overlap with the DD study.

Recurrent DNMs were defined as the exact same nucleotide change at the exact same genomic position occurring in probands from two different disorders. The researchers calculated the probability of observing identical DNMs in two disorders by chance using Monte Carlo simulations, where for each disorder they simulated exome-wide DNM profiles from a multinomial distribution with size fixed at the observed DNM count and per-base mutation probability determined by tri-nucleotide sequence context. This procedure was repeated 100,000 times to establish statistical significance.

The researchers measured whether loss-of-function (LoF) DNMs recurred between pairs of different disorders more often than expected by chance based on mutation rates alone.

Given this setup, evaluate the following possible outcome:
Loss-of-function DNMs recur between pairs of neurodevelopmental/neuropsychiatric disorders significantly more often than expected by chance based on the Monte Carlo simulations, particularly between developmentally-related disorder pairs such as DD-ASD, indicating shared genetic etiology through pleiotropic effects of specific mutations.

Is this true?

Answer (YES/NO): NO